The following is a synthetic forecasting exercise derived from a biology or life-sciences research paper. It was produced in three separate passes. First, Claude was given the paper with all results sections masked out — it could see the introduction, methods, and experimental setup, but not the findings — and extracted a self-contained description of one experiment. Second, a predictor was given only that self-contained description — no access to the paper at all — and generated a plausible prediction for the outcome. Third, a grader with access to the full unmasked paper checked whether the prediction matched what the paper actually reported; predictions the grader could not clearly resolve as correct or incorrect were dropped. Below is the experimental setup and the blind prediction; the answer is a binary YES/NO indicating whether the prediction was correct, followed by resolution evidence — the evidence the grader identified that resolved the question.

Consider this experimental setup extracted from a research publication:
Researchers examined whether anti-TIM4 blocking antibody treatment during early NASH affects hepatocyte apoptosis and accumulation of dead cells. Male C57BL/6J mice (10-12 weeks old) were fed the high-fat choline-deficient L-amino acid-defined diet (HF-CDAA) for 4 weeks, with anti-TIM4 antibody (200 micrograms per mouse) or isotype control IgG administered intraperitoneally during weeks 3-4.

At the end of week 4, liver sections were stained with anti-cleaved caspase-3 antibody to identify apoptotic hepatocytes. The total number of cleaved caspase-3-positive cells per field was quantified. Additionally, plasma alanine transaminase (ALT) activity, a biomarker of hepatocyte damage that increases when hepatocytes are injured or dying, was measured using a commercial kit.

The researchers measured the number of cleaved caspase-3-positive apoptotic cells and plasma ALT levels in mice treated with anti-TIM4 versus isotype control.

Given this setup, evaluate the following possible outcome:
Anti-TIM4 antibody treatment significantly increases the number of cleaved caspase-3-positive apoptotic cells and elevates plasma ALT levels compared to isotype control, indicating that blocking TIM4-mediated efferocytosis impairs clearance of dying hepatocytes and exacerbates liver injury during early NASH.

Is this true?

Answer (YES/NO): NO